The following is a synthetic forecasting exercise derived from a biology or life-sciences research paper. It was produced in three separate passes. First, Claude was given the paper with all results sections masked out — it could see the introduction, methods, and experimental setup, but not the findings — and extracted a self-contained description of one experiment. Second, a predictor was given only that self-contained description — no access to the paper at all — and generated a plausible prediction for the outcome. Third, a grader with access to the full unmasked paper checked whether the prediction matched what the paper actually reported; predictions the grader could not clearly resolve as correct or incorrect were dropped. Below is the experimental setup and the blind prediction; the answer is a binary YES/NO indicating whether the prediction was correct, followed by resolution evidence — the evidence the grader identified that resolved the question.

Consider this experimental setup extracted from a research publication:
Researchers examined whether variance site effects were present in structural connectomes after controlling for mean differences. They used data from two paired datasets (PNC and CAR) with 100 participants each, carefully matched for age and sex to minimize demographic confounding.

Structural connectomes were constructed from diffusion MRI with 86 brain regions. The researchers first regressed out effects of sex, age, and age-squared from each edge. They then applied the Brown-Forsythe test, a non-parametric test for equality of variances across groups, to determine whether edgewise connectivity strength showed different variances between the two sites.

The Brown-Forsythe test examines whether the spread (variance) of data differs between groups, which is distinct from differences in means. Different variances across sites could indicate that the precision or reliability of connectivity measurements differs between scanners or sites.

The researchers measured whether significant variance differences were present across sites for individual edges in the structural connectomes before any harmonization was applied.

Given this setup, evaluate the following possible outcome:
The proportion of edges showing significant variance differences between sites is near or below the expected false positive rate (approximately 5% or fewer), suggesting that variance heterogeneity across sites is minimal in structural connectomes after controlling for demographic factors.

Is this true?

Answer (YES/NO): NO